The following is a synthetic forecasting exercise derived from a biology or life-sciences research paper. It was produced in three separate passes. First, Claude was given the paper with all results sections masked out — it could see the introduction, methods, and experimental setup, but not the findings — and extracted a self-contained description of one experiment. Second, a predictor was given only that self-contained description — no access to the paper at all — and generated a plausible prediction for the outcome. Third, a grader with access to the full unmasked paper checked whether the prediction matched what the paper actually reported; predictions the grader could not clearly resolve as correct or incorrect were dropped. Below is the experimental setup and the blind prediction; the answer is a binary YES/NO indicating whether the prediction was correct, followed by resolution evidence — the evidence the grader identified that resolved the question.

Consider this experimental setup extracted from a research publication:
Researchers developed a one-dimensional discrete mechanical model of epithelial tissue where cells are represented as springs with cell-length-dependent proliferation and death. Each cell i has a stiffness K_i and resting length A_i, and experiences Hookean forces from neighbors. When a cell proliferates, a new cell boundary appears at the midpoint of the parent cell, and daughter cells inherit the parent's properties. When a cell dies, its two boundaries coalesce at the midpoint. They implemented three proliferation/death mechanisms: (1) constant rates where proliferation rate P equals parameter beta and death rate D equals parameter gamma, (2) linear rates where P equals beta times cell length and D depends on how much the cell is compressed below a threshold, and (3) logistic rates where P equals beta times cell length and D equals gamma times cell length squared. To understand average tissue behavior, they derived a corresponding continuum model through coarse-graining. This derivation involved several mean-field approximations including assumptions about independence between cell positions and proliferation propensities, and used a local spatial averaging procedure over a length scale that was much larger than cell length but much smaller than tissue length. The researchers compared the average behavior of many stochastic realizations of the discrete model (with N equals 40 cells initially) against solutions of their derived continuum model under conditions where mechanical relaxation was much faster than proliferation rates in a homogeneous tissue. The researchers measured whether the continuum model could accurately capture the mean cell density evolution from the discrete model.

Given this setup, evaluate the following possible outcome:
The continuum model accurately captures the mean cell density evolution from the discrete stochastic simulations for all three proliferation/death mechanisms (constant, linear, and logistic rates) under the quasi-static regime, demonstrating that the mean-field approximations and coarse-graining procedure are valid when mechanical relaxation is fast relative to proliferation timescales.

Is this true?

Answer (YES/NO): YES